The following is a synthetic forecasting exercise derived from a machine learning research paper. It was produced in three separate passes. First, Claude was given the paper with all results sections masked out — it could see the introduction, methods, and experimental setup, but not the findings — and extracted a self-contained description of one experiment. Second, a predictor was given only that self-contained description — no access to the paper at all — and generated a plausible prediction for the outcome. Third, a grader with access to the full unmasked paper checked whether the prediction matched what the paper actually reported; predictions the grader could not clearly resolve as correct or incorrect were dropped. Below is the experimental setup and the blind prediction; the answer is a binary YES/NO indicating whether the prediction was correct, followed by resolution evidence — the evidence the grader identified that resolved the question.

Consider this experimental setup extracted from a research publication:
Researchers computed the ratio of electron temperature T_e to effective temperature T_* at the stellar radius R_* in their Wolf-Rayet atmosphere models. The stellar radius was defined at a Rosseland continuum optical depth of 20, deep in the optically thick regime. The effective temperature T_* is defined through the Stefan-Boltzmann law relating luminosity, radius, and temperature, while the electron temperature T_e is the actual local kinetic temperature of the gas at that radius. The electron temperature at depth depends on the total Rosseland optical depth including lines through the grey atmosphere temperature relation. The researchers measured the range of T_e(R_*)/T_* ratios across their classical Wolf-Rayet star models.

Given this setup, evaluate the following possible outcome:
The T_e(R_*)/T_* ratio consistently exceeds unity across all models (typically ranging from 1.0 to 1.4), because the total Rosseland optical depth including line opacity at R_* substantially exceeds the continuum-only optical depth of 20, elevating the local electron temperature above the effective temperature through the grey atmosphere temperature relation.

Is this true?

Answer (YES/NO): NO